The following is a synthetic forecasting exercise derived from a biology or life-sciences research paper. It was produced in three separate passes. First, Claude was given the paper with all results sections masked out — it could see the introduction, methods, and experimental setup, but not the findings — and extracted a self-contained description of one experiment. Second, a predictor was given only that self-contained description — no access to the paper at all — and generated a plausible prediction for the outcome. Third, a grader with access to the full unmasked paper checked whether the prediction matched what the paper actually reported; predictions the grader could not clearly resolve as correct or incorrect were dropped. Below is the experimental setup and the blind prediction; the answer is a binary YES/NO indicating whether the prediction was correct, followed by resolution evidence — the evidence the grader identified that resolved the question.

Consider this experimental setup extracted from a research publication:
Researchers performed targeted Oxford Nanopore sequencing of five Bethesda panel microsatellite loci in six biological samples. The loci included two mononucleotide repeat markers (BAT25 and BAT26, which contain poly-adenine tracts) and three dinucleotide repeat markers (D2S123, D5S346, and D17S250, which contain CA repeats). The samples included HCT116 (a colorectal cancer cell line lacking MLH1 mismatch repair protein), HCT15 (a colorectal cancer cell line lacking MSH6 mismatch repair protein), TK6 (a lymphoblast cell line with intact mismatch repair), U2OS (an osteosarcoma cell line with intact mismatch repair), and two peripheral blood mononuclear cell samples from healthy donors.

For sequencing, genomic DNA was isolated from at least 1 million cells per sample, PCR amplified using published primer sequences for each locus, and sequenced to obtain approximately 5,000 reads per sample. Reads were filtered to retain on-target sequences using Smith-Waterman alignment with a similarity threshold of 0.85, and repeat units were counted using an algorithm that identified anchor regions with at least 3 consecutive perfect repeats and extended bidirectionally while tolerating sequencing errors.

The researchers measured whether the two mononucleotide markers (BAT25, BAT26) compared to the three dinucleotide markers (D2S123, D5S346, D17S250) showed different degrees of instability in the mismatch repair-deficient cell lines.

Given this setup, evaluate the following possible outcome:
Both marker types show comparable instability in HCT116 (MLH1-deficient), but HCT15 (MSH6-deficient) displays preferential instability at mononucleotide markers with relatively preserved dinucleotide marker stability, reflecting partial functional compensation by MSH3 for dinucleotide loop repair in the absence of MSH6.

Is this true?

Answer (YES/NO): NO